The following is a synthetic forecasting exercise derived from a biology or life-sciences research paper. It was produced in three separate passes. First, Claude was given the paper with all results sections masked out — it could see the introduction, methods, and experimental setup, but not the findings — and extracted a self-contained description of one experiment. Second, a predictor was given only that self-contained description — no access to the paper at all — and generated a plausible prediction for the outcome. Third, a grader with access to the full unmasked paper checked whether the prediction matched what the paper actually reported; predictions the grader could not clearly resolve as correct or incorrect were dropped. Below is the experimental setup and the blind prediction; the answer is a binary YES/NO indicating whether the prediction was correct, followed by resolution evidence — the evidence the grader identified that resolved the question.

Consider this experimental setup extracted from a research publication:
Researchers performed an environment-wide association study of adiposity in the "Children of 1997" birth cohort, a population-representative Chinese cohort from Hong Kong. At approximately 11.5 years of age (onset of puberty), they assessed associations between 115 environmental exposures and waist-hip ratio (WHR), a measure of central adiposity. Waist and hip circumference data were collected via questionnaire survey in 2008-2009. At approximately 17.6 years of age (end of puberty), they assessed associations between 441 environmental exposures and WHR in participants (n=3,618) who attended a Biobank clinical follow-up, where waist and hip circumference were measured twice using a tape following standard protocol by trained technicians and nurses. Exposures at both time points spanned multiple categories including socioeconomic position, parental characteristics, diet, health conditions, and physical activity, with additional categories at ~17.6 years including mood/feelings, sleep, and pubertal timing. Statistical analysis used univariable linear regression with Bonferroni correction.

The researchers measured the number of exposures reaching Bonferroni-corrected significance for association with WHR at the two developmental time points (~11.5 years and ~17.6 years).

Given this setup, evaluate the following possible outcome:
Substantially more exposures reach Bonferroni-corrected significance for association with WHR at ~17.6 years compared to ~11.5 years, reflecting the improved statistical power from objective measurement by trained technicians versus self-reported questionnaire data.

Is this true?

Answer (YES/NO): NO